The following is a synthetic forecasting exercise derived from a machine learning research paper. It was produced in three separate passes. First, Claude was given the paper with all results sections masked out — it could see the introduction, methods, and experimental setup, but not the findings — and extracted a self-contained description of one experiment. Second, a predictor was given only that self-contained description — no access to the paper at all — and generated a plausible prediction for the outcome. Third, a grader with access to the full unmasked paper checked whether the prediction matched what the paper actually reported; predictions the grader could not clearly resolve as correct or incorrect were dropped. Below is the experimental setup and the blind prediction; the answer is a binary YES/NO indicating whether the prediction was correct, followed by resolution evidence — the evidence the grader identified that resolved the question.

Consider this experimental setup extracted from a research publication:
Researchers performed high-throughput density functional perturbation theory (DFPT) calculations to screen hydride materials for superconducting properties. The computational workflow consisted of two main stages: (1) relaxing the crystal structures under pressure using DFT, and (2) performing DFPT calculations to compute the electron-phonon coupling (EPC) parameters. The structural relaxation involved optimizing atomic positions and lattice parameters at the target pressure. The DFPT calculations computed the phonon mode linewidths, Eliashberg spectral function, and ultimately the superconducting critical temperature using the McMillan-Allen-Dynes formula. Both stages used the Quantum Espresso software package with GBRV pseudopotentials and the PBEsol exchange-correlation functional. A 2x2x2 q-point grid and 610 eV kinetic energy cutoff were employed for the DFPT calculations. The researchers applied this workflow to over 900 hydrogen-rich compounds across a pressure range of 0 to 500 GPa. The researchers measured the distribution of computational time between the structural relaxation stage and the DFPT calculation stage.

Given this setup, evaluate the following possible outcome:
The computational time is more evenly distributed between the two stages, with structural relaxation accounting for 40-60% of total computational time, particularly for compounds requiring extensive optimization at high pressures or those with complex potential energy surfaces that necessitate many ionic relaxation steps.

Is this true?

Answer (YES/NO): NO